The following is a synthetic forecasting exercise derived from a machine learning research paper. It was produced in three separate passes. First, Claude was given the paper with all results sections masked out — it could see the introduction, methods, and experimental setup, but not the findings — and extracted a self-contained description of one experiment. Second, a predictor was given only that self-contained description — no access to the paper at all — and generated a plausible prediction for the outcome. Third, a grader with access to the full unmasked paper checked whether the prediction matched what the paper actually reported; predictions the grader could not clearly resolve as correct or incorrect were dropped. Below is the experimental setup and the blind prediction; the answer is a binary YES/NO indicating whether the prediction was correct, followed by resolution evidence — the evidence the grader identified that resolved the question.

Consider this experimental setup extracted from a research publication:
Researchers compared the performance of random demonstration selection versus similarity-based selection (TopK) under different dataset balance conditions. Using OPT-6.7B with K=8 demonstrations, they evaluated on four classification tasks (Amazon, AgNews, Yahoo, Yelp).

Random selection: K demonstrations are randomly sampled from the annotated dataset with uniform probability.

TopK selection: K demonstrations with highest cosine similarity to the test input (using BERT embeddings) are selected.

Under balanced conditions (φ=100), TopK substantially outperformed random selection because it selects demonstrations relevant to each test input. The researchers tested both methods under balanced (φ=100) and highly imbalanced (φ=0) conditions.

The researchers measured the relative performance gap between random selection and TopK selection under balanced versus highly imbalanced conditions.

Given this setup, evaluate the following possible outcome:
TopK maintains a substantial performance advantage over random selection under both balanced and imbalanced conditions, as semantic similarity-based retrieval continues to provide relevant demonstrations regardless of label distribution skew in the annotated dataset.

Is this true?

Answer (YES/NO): NO